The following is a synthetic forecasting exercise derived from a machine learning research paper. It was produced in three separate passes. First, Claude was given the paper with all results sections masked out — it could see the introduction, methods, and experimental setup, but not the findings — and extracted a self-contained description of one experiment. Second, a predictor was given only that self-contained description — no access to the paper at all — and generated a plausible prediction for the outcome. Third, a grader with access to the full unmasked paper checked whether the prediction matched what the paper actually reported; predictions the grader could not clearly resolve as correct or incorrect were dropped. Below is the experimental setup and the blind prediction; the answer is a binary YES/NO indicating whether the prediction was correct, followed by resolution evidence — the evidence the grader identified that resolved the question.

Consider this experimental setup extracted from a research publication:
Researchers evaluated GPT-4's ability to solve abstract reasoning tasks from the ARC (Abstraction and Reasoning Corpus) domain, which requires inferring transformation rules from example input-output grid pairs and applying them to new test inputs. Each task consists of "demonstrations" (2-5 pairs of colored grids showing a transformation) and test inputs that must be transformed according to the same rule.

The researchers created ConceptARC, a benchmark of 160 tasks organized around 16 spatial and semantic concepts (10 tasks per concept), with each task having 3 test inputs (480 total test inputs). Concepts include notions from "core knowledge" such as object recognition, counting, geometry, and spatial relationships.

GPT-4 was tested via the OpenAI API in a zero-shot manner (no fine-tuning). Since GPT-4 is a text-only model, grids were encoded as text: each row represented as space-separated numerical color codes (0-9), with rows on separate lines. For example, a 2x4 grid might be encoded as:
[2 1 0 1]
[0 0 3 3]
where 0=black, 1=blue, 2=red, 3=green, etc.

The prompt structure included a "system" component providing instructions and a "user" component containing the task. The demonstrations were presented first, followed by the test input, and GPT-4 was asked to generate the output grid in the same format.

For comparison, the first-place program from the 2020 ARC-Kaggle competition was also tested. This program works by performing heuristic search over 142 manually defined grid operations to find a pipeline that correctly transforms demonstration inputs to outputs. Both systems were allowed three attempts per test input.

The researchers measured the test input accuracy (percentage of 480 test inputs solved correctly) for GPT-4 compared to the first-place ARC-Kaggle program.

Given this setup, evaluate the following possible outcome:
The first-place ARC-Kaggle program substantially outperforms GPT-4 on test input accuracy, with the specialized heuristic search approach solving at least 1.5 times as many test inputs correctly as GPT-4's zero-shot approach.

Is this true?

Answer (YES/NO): YES